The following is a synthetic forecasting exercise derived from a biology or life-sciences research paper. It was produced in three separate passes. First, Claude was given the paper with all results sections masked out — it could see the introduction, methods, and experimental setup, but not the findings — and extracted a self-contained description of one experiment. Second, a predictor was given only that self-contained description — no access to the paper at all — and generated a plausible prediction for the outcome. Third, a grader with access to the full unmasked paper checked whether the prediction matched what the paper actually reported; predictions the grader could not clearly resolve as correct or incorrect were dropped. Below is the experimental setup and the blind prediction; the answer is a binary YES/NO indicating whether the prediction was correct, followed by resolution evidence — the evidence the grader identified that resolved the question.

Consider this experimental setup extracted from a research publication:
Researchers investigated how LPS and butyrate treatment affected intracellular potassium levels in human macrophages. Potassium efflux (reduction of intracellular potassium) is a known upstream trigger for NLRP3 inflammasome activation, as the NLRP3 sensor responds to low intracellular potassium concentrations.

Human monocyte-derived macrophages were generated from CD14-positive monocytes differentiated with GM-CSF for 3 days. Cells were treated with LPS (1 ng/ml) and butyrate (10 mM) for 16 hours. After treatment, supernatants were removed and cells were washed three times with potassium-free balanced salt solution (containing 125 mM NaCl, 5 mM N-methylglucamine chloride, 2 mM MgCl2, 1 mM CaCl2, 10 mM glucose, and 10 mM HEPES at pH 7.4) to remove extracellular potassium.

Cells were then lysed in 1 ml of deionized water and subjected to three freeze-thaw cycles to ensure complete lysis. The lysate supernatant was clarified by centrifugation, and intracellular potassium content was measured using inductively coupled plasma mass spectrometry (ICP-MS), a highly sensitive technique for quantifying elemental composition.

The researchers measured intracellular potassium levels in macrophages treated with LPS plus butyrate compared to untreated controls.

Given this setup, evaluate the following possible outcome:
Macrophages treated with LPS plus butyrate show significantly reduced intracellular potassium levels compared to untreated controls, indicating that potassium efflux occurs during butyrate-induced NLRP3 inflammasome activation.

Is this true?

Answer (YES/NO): NO